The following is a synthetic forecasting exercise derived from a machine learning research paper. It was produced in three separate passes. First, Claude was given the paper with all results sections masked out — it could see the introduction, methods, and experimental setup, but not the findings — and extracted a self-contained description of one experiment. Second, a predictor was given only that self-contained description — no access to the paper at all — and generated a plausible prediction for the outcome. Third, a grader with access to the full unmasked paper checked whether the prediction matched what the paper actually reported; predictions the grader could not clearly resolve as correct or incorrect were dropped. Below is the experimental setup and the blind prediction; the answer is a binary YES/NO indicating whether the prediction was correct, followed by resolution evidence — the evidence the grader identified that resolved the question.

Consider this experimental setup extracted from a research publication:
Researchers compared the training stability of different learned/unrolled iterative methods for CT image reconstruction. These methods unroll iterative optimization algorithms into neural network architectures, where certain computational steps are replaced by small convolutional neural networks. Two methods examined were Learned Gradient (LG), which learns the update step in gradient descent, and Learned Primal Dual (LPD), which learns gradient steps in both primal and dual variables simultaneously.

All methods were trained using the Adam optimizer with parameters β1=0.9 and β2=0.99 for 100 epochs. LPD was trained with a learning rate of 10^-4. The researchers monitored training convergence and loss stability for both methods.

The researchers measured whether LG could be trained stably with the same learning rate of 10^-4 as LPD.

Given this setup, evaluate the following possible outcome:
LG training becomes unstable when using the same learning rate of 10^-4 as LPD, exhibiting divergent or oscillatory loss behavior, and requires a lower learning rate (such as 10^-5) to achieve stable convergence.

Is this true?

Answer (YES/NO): YES